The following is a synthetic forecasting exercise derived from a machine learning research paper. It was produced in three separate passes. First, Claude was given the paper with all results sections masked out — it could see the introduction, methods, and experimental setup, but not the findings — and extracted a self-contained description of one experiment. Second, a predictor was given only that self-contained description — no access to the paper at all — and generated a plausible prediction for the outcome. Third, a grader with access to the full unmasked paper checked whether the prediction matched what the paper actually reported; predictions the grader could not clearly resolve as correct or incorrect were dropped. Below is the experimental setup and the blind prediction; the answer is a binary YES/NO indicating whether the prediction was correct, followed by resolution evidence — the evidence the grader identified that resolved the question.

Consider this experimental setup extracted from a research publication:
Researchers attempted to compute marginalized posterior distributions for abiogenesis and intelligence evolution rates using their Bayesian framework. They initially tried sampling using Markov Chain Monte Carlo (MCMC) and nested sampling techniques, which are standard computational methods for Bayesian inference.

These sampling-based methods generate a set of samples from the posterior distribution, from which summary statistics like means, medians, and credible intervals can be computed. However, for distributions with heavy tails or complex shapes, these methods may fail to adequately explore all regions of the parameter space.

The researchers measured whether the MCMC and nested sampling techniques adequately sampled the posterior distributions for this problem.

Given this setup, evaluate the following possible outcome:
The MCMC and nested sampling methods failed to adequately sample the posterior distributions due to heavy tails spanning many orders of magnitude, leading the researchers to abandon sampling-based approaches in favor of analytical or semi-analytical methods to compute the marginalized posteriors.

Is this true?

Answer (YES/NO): YES